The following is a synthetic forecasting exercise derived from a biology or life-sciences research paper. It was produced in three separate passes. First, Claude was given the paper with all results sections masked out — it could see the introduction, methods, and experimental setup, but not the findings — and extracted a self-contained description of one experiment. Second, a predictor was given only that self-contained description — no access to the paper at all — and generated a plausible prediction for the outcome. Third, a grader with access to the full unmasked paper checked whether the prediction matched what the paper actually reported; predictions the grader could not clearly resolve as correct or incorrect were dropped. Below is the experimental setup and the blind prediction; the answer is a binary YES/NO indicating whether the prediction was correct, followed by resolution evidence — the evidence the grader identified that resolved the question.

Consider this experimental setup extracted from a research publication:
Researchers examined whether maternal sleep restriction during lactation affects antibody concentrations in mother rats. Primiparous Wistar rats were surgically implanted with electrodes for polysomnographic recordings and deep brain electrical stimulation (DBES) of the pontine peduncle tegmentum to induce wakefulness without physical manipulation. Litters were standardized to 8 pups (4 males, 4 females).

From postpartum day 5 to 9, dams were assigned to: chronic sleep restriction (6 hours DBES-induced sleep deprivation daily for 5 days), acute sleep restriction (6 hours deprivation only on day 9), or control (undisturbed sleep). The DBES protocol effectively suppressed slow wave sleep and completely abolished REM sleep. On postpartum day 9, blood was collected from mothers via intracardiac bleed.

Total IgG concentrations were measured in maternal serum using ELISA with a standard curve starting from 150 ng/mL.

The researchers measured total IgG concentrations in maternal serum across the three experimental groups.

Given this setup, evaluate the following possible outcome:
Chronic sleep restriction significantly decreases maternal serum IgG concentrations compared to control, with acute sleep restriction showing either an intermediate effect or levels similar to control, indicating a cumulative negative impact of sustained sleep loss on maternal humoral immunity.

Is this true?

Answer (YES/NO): NO